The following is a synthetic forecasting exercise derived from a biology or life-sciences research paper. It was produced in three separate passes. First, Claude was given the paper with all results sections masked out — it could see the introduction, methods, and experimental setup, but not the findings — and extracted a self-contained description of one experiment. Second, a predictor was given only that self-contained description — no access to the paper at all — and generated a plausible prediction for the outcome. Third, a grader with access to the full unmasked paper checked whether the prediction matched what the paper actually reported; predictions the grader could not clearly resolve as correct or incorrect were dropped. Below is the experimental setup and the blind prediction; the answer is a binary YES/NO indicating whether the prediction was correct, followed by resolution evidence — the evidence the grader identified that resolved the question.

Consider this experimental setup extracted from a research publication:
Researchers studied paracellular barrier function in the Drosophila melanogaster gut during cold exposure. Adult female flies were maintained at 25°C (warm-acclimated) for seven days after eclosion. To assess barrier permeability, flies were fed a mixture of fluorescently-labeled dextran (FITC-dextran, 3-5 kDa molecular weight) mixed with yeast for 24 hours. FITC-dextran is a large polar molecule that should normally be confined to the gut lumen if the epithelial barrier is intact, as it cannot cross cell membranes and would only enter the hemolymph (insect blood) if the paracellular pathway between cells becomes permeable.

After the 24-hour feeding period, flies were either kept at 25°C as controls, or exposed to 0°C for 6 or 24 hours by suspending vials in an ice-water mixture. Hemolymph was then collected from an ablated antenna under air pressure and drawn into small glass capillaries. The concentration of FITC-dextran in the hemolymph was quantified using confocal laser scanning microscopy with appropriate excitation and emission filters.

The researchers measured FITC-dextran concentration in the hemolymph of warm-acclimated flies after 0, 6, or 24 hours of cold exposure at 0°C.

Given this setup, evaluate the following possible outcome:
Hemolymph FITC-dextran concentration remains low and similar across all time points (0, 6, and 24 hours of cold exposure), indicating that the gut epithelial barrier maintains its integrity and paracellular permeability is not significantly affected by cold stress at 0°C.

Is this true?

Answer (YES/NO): NO